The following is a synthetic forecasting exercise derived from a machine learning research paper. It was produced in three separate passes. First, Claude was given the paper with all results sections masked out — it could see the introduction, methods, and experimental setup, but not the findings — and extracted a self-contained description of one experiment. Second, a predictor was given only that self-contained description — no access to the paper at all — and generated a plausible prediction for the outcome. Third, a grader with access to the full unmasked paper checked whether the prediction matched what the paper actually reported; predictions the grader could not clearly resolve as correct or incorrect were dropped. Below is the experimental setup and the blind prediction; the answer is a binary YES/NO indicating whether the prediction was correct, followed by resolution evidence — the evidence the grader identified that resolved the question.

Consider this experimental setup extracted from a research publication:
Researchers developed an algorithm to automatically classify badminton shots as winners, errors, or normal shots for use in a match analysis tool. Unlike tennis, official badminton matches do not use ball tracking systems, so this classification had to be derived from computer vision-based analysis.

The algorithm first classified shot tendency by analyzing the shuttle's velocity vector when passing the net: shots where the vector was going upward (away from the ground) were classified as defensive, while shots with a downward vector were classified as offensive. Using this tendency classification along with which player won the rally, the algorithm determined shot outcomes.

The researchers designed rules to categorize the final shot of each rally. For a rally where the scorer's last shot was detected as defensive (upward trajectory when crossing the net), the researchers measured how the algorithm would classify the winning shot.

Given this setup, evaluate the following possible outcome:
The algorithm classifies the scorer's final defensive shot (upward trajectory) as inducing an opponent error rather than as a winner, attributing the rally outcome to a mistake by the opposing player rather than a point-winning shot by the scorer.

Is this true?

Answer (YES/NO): YES